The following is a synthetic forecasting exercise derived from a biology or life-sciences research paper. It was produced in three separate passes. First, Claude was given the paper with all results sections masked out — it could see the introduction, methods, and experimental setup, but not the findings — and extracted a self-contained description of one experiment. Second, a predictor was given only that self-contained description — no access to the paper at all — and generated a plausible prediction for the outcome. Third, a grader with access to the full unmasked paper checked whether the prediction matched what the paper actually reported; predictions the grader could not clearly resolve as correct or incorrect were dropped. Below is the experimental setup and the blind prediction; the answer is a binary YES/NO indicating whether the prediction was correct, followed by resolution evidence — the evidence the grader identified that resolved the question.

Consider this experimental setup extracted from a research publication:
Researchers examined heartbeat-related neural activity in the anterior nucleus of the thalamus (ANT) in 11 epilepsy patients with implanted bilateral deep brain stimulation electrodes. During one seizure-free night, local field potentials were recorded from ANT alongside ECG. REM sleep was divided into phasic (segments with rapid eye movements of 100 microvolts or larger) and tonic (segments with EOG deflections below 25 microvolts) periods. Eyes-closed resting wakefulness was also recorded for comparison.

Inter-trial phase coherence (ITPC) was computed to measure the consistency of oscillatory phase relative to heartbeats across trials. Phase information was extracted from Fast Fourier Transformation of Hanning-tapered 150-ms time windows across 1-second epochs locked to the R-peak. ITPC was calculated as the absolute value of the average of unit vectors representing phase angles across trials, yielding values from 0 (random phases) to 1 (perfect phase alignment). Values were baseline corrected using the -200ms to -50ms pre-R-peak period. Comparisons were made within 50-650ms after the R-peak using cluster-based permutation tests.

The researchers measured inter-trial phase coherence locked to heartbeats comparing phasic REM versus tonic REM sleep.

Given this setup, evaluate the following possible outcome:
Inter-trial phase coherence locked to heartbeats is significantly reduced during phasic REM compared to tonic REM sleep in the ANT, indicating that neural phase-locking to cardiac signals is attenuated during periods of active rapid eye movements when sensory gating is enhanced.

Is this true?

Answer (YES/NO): NO